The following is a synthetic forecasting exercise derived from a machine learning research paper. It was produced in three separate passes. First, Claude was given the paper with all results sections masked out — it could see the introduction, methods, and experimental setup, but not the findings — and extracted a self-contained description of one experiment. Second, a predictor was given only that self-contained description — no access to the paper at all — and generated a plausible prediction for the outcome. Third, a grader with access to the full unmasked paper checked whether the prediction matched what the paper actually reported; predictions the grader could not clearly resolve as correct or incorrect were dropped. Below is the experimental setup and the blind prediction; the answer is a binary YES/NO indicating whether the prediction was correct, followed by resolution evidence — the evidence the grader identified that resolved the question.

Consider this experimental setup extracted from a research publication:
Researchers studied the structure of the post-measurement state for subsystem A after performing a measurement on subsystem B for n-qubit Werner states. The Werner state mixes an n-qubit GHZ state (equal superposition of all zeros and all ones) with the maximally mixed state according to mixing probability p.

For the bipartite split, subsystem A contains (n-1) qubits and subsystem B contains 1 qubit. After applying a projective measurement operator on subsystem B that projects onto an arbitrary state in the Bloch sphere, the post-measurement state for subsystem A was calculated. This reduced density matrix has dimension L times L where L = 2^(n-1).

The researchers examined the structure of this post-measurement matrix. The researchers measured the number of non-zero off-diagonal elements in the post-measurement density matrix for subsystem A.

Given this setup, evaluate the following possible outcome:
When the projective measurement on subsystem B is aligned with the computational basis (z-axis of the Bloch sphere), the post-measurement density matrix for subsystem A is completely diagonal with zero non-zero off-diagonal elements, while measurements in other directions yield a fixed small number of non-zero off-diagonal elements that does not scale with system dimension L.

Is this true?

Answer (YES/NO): YES